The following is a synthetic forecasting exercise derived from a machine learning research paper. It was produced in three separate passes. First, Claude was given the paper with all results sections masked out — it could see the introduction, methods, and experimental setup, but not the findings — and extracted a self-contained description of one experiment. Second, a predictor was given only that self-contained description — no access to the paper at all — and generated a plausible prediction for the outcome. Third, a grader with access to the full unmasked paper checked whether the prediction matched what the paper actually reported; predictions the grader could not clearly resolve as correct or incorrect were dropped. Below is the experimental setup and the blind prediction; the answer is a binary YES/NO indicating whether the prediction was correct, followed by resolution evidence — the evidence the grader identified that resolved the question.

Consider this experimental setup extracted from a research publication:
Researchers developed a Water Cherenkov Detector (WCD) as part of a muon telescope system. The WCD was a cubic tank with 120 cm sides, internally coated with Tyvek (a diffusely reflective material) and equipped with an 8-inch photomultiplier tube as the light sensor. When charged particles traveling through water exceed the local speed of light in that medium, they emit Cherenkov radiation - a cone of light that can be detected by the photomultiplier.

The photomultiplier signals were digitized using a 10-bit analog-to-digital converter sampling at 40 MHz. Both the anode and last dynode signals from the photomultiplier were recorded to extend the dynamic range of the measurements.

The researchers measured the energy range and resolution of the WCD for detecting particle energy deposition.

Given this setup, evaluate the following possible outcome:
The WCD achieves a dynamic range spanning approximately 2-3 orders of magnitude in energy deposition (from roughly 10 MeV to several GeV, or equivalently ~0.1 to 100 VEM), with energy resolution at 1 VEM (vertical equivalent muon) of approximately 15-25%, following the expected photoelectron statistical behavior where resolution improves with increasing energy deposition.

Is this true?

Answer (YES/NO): NO